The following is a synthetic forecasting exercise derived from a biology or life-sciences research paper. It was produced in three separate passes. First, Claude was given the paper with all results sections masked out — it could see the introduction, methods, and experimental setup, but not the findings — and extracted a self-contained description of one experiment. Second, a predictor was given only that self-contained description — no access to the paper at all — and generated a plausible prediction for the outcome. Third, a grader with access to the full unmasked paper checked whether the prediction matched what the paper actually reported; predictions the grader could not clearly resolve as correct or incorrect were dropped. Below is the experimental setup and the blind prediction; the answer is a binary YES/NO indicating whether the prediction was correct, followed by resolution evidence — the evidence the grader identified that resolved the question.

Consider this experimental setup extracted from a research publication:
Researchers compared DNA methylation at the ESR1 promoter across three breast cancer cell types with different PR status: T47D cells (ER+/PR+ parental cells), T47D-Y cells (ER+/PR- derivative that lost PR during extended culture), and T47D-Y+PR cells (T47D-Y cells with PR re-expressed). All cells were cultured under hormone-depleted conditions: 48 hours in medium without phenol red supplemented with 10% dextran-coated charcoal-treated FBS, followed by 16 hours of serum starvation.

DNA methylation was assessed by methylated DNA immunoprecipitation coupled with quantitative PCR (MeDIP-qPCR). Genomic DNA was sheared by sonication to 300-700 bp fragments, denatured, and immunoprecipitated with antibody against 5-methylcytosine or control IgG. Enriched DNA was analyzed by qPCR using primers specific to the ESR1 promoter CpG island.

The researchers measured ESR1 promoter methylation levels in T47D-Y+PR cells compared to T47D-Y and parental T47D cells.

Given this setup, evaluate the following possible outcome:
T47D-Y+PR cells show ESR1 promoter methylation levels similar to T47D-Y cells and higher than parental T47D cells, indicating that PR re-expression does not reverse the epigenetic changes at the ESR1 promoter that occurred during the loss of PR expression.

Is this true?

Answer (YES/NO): YES